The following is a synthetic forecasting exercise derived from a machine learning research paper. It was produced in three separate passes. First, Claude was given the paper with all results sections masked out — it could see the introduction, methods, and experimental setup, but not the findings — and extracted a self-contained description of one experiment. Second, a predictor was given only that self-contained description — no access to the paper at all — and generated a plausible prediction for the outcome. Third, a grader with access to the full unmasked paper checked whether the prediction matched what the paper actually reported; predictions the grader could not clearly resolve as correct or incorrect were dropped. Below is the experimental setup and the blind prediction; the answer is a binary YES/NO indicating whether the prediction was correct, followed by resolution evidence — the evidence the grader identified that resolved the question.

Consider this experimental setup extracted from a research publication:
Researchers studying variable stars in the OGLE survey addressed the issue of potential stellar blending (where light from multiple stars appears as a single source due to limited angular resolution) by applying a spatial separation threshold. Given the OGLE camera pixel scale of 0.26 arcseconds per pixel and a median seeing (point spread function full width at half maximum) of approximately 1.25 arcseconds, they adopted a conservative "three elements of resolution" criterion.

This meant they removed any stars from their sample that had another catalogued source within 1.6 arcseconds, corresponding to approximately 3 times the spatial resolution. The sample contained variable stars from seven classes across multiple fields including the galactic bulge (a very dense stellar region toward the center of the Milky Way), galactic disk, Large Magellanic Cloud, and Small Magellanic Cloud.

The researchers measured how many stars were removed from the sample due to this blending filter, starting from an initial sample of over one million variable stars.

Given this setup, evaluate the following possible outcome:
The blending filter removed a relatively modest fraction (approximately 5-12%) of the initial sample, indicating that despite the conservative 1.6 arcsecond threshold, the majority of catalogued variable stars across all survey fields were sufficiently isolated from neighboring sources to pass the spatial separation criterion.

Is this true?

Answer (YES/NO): NO